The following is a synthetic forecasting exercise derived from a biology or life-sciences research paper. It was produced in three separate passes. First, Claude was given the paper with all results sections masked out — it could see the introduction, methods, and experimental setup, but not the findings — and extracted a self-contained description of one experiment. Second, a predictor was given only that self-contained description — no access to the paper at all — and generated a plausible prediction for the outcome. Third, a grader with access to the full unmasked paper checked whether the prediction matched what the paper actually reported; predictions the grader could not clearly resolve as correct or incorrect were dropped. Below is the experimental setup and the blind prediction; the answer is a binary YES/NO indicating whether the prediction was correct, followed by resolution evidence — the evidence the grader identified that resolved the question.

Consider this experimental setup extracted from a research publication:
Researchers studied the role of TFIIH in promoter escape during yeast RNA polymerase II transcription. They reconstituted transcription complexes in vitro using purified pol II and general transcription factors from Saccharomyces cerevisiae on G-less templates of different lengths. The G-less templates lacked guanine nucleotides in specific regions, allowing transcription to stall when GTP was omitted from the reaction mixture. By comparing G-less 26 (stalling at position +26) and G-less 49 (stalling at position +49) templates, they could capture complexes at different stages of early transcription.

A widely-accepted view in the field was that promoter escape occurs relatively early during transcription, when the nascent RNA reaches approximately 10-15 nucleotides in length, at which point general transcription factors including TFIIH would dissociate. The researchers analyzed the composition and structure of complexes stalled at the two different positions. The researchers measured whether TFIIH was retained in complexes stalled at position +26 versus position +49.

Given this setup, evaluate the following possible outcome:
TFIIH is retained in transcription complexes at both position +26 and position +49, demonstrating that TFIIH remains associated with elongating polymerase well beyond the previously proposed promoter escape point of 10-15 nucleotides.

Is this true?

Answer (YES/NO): NO